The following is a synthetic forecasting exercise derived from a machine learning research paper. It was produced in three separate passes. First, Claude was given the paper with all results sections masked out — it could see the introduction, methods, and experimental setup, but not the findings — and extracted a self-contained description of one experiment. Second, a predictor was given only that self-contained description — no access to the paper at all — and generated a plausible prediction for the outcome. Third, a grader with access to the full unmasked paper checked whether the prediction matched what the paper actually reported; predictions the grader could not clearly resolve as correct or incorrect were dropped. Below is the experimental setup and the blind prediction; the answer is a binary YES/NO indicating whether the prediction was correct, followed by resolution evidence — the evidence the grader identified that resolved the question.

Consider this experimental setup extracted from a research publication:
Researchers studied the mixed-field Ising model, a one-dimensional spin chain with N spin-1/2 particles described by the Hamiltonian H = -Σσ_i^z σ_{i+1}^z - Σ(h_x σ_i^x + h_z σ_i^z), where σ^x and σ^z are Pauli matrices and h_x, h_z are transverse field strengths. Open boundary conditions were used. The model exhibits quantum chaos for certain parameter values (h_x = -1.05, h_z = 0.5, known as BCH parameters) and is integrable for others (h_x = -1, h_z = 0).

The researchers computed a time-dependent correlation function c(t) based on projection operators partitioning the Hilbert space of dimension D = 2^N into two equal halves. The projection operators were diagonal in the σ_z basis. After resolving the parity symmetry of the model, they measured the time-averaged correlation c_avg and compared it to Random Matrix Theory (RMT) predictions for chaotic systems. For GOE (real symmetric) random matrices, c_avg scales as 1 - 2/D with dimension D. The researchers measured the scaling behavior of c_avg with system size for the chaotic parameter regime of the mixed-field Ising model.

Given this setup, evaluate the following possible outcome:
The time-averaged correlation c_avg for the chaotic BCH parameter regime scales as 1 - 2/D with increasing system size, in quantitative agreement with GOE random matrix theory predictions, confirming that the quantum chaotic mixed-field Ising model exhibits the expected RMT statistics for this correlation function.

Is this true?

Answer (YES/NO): NO